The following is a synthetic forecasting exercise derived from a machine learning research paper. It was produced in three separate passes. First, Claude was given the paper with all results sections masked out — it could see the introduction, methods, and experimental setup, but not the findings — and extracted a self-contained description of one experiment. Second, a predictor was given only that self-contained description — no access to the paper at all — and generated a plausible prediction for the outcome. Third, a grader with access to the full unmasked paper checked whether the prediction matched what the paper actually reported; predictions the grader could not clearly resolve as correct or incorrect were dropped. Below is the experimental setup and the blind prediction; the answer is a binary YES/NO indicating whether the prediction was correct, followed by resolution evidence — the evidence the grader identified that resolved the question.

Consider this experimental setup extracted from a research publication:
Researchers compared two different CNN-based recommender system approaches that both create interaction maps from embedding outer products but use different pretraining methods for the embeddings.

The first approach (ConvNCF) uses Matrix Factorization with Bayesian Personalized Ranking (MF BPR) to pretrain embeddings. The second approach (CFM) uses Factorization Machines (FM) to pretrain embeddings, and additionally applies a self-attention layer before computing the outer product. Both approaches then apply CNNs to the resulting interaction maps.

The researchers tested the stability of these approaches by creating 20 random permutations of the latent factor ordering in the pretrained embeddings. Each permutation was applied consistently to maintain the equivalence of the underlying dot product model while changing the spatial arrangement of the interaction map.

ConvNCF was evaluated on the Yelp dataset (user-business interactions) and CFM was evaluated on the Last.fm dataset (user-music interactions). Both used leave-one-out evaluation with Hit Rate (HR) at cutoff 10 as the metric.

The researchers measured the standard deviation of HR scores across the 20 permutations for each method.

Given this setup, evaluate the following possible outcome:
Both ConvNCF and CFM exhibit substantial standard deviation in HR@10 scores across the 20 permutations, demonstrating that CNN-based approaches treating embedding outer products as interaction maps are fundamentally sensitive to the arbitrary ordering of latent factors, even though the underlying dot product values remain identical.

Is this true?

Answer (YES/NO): NO